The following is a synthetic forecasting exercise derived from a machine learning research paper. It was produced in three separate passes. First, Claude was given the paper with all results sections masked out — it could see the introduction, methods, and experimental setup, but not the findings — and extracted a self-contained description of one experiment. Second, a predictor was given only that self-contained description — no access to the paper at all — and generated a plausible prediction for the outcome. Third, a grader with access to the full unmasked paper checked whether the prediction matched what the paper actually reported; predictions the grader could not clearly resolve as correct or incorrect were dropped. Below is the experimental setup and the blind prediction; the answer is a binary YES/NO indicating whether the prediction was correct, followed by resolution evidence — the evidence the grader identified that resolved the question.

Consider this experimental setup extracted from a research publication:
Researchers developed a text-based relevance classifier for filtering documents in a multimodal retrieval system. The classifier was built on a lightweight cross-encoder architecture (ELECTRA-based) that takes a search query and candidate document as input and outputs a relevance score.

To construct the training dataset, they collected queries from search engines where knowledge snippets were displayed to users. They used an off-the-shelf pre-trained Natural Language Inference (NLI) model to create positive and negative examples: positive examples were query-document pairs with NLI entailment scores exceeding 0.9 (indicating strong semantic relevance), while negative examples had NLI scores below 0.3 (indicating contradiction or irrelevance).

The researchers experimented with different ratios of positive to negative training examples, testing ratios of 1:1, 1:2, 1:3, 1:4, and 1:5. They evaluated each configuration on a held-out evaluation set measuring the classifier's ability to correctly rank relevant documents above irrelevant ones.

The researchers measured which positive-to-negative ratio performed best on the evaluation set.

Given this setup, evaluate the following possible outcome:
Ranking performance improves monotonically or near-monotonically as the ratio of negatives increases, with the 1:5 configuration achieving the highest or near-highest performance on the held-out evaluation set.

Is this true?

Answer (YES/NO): NO